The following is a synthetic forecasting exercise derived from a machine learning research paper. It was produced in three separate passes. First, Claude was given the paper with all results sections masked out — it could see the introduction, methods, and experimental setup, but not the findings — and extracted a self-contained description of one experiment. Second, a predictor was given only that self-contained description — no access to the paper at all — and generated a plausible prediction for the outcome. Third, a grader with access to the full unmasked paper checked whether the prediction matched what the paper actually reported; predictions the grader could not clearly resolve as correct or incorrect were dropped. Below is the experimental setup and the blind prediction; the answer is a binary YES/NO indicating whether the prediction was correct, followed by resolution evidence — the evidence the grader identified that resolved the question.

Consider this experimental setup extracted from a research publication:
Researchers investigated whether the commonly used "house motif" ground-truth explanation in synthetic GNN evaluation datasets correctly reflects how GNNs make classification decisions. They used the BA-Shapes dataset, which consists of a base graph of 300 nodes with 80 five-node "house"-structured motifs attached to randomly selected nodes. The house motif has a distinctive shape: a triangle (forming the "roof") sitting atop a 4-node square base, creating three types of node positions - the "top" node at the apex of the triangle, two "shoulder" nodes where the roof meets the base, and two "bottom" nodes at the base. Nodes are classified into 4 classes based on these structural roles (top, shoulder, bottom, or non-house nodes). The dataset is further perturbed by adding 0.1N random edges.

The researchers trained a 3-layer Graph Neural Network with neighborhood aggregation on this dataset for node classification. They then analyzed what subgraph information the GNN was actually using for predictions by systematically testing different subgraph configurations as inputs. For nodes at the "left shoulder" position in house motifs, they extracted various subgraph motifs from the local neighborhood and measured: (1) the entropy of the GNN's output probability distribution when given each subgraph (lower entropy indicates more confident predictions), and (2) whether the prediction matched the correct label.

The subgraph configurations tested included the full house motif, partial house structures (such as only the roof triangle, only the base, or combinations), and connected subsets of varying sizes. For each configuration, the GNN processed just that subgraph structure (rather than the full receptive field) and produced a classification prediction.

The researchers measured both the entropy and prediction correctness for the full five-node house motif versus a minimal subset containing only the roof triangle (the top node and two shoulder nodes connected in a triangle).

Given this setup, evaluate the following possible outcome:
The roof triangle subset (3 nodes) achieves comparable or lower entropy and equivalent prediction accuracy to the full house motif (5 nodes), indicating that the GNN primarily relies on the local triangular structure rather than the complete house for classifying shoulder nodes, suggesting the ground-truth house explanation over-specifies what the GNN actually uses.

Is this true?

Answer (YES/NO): YES